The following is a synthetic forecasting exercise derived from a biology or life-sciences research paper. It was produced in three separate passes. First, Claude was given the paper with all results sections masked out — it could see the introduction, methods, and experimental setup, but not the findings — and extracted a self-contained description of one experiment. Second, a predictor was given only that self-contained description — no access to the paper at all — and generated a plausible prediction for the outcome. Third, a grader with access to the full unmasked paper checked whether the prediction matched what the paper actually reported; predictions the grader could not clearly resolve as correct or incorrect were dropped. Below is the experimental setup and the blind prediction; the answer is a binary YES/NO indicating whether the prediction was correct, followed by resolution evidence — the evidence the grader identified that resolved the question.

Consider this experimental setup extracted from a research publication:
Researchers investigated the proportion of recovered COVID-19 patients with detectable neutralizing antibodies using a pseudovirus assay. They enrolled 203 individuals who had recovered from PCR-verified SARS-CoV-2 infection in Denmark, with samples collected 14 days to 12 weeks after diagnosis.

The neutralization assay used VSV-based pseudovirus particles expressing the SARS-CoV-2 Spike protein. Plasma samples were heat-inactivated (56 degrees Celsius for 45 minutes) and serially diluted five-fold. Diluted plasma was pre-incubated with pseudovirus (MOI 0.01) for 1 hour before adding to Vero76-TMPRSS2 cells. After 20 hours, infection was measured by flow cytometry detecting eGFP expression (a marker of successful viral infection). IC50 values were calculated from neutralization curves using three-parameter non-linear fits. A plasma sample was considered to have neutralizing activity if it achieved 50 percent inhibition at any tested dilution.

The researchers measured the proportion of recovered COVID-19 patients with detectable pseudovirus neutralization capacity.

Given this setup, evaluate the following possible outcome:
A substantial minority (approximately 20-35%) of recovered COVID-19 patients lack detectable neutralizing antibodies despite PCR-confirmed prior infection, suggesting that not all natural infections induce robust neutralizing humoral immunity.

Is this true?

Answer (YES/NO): NO